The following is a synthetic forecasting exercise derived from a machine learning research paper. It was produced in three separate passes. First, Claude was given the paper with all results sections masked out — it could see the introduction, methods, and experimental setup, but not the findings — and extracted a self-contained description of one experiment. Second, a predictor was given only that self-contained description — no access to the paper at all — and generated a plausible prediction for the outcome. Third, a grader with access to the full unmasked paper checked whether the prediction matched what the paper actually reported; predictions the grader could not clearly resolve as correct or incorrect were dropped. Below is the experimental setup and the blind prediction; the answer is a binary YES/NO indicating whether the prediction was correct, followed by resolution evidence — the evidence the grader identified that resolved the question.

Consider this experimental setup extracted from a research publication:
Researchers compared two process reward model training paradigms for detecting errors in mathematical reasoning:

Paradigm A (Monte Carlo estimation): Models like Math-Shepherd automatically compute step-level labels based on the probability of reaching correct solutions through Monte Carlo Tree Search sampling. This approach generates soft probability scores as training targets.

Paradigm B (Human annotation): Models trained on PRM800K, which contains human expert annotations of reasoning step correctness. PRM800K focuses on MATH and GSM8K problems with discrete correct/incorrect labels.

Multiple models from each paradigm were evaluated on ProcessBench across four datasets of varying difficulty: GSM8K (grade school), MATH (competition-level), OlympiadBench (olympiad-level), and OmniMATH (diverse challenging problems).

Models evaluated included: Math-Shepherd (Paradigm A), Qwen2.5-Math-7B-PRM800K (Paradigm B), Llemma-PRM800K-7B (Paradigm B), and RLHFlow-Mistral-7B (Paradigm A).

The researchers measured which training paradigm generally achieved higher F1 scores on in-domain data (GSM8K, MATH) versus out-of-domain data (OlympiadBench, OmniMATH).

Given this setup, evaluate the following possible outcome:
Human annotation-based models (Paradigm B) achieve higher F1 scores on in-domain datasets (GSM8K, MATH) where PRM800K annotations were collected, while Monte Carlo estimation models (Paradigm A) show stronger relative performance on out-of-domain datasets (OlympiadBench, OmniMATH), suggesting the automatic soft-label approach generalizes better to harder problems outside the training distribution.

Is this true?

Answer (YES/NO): NO